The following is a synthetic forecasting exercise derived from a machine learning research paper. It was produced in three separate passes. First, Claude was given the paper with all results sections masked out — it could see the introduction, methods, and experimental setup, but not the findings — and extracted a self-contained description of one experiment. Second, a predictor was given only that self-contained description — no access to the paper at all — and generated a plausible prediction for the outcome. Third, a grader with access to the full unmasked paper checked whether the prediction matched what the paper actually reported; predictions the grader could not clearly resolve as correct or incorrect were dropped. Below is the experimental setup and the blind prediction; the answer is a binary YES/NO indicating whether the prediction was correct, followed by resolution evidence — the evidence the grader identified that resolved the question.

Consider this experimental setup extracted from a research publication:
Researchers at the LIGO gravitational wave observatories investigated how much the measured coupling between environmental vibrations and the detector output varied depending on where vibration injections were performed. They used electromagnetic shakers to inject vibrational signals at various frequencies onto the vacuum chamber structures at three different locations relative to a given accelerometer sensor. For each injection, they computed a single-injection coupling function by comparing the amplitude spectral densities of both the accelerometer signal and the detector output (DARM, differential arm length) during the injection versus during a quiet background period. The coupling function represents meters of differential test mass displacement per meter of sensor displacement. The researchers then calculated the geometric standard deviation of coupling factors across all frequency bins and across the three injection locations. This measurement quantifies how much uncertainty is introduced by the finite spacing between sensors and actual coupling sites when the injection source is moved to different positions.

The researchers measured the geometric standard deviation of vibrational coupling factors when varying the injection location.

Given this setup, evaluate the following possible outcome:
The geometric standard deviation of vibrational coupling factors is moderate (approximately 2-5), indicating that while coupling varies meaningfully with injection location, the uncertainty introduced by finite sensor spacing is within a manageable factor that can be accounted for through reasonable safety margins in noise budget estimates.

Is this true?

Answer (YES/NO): NO